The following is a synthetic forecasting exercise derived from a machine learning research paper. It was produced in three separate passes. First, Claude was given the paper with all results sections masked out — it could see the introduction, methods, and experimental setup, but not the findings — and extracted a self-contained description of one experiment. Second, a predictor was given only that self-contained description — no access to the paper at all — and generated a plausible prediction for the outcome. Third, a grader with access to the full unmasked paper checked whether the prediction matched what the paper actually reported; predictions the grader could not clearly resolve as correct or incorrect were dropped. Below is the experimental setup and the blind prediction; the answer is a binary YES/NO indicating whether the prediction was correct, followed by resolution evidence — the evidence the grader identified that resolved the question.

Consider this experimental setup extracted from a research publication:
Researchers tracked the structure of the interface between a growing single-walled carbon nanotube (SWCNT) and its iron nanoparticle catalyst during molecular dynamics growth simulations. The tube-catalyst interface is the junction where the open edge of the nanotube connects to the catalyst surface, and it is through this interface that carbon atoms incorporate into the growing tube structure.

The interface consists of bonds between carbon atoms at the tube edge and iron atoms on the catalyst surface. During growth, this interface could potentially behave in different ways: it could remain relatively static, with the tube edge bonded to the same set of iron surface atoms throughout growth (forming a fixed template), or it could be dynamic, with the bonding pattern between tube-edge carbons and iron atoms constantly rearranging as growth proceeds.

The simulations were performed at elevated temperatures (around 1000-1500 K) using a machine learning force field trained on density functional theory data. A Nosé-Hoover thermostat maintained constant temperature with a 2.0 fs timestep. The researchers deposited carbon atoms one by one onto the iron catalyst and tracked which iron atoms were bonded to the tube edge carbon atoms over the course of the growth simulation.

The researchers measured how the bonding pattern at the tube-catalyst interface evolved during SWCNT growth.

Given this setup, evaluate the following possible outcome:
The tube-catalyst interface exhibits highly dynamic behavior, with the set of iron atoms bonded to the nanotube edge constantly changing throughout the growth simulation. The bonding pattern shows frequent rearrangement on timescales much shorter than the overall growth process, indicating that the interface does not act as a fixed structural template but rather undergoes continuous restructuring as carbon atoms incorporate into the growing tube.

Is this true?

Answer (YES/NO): YES